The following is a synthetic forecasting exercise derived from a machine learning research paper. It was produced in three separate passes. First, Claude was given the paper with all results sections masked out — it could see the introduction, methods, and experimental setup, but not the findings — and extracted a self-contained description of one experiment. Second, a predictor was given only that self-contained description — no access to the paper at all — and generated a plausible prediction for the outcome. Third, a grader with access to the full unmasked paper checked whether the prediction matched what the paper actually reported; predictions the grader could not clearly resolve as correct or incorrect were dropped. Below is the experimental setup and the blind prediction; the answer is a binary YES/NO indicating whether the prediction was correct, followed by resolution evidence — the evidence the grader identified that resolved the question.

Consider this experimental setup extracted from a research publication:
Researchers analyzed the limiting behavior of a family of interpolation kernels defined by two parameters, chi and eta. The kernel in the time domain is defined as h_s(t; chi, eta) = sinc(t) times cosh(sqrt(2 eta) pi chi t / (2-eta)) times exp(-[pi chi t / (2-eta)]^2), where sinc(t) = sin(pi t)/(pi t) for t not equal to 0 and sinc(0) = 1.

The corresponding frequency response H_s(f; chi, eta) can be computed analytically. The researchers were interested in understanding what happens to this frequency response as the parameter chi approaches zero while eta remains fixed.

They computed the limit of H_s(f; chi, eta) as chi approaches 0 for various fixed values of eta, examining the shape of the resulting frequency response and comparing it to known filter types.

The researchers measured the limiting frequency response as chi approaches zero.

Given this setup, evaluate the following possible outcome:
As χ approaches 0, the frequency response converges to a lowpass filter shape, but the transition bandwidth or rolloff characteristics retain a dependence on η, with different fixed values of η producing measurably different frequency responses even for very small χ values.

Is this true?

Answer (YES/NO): NO